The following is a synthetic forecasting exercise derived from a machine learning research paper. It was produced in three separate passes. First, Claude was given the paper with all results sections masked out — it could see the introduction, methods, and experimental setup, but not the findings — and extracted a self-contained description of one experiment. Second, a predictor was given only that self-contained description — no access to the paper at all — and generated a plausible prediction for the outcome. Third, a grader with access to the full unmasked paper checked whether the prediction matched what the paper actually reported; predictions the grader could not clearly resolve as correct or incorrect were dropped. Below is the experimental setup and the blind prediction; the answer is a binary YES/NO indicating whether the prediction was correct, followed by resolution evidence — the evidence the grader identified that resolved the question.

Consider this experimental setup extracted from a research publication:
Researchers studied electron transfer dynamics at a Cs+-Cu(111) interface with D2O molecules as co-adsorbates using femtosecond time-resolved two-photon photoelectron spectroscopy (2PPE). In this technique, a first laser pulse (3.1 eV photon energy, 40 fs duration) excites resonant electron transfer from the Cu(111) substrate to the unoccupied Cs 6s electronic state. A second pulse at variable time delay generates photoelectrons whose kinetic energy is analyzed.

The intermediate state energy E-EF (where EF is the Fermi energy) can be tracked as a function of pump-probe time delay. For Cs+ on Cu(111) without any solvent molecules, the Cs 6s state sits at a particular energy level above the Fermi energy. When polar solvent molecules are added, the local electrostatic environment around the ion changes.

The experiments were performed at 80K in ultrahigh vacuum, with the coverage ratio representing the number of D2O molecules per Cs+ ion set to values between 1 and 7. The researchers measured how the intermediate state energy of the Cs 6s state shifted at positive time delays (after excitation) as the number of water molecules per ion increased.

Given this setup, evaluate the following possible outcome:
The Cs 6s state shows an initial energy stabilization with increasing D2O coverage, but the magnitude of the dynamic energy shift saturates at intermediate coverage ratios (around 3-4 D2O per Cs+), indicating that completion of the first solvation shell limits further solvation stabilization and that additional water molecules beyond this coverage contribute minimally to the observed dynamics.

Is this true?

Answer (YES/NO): NO